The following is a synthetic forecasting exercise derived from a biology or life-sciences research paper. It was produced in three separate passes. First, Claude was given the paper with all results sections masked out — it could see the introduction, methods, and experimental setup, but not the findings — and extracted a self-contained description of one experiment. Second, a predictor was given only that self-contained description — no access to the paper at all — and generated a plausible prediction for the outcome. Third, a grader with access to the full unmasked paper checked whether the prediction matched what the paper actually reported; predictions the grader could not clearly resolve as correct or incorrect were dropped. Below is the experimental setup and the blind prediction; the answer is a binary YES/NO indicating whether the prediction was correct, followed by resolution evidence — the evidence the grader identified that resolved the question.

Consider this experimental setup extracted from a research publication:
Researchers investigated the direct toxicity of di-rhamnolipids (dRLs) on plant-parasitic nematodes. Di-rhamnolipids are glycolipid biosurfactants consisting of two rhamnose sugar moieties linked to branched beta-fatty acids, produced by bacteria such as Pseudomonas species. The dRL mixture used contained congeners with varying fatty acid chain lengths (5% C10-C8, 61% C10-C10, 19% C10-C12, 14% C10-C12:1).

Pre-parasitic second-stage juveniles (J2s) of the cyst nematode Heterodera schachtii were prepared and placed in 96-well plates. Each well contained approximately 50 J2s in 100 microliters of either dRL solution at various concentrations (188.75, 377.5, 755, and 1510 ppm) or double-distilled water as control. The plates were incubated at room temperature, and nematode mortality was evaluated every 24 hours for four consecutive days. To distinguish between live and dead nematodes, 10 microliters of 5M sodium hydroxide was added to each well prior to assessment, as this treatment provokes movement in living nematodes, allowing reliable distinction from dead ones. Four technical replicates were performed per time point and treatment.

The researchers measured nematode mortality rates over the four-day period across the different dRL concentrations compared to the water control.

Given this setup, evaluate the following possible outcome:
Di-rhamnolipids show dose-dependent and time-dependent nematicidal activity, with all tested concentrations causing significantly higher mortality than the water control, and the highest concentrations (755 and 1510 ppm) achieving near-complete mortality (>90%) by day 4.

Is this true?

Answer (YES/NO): NO